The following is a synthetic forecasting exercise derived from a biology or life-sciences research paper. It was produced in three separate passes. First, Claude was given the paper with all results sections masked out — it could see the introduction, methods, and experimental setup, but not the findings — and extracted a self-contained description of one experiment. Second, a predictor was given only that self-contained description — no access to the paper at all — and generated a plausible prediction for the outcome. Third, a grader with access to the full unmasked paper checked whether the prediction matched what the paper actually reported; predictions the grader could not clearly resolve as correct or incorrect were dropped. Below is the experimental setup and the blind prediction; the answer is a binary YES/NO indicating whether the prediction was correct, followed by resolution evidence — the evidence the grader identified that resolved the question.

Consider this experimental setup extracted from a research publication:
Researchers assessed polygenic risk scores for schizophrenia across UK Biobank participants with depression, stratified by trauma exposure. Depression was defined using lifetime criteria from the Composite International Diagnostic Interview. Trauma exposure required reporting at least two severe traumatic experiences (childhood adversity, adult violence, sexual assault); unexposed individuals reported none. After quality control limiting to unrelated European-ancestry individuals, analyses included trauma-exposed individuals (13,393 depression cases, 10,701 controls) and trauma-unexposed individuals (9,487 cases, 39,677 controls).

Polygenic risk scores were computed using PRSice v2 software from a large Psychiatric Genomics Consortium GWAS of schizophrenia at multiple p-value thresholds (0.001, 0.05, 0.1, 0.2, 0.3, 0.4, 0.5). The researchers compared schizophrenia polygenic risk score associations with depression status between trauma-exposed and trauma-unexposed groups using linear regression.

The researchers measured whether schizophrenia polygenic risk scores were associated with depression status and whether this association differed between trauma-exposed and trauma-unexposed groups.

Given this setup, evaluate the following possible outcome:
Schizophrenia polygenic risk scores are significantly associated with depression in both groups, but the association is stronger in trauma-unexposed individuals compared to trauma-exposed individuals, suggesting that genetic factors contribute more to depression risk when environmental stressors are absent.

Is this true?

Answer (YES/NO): NO